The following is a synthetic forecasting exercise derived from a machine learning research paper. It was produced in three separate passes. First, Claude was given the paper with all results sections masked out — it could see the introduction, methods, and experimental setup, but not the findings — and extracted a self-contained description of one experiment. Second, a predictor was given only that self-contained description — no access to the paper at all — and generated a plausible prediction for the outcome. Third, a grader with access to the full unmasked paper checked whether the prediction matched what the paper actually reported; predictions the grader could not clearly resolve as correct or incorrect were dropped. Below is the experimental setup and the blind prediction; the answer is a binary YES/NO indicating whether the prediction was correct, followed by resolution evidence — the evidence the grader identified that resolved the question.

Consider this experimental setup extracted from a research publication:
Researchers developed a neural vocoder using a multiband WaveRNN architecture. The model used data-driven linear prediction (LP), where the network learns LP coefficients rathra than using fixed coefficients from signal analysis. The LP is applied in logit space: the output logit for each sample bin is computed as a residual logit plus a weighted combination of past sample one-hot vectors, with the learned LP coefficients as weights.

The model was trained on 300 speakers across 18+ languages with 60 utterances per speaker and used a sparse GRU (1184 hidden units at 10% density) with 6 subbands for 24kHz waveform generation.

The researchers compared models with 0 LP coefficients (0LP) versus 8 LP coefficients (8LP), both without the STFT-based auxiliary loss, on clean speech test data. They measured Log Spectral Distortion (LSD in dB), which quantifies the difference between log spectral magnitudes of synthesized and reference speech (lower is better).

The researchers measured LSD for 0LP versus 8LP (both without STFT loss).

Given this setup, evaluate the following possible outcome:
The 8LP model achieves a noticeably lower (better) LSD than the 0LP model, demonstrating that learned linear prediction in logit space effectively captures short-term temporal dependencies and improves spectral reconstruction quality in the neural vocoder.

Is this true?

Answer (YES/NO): NO